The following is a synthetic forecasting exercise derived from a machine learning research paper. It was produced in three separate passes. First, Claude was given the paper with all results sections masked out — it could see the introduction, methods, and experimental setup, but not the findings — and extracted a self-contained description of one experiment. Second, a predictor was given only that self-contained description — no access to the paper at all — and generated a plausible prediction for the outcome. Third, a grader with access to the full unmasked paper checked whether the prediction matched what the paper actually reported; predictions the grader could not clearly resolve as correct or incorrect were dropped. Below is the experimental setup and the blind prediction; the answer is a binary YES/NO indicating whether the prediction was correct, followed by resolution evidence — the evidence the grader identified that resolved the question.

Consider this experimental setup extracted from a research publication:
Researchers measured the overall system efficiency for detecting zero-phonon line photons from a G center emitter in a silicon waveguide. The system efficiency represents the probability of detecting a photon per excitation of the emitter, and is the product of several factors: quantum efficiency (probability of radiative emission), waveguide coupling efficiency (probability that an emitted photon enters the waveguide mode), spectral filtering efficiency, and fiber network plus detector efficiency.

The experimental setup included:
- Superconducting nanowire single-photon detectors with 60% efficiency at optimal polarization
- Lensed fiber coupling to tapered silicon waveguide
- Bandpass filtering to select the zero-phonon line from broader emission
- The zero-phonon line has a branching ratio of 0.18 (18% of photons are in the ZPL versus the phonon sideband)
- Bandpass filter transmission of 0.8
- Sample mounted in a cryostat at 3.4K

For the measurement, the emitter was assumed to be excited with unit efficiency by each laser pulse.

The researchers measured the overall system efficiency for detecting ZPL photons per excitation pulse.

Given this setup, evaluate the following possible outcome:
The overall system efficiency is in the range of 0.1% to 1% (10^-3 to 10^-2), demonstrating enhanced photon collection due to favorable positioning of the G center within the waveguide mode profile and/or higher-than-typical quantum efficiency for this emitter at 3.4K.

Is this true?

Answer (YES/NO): NO